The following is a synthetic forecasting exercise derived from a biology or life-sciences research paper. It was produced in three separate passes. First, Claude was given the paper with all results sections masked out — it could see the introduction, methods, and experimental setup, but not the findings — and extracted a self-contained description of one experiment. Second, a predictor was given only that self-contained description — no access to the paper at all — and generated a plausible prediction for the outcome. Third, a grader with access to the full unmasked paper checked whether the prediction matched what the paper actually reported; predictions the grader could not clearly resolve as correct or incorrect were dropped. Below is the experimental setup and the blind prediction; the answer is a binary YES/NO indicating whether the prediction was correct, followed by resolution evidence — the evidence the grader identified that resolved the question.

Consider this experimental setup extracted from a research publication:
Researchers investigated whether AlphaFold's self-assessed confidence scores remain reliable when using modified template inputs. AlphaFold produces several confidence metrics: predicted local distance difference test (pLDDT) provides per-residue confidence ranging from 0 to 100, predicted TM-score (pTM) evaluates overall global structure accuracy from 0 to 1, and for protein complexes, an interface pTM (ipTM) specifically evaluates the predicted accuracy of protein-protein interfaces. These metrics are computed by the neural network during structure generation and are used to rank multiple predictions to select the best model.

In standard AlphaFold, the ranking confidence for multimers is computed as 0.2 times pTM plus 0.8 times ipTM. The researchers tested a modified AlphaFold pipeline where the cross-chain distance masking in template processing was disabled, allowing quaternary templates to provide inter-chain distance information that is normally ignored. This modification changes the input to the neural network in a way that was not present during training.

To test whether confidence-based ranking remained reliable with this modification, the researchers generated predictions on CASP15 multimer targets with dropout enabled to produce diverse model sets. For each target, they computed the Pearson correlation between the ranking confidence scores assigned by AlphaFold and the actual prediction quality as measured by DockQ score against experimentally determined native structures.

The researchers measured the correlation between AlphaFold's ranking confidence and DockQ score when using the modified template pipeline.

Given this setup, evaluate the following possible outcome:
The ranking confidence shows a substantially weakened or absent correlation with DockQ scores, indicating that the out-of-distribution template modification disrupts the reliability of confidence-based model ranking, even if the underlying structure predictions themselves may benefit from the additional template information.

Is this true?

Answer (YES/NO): NO